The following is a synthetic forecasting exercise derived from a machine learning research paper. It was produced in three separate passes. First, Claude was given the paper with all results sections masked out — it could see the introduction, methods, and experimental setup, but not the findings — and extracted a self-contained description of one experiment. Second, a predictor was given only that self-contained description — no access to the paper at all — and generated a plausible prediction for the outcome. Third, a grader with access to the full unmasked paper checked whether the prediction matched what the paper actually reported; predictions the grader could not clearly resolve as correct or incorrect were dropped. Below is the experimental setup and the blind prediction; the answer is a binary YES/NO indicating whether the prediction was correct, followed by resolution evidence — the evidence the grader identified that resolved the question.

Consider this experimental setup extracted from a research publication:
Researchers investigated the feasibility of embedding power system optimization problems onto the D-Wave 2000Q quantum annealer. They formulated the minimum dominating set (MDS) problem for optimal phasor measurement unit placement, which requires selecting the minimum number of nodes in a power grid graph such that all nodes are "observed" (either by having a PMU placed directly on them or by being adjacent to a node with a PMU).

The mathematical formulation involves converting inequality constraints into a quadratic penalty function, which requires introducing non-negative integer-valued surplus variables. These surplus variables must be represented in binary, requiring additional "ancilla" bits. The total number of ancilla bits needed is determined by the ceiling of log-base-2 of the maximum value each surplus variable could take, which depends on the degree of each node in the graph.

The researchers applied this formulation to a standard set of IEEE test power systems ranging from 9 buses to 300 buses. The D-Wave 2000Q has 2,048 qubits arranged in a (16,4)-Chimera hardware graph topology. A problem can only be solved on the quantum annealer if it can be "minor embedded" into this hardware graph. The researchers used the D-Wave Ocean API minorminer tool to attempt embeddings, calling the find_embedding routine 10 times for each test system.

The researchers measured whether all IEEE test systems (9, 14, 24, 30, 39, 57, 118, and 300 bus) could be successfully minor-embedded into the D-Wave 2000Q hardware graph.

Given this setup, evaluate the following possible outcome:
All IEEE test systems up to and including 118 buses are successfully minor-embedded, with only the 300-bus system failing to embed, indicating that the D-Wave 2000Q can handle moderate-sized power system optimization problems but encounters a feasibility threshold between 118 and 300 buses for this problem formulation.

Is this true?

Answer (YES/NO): YES